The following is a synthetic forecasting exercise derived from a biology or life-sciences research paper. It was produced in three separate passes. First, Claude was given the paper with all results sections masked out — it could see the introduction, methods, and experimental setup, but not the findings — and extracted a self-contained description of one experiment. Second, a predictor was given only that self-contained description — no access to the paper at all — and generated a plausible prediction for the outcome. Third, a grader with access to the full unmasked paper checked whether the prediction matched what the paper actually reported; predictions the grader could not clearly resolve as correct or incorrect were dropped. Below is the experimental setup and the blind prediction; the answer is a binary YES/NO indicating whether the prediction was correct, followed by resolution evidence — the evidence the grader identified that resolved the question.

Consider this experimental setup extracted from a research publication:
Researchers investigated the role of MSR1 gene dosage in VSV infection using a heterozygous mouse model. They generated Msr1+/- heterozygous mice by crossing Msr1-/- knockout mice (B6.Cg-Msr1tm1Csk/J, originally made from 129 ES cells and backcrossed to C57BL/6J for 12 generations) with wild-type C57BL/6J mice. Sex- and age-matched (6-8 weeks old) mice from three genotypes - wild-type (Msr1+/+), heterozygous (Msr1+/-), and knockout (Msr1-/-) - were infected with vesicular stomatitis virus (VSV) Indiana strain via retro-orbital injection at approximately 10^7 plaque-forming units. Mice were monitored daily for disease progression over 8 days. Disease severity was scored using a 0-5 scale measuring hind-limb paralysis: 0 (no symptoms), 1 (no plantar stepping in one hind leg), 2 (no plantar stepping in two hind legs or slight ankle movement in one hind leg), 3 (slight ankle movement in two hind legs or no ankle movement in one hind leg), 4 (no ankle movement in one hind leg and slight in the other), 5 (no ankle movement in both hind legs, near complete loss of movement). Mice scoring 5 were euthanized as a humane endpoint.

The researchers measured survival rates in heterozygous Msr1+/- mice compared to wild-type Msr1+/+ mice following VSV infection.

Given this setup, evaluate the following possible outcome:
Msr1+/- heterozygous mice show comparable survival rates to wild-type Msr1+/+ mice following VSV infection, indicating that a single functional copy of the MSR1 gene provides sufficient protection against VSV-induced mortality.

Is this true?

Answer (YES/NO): NO